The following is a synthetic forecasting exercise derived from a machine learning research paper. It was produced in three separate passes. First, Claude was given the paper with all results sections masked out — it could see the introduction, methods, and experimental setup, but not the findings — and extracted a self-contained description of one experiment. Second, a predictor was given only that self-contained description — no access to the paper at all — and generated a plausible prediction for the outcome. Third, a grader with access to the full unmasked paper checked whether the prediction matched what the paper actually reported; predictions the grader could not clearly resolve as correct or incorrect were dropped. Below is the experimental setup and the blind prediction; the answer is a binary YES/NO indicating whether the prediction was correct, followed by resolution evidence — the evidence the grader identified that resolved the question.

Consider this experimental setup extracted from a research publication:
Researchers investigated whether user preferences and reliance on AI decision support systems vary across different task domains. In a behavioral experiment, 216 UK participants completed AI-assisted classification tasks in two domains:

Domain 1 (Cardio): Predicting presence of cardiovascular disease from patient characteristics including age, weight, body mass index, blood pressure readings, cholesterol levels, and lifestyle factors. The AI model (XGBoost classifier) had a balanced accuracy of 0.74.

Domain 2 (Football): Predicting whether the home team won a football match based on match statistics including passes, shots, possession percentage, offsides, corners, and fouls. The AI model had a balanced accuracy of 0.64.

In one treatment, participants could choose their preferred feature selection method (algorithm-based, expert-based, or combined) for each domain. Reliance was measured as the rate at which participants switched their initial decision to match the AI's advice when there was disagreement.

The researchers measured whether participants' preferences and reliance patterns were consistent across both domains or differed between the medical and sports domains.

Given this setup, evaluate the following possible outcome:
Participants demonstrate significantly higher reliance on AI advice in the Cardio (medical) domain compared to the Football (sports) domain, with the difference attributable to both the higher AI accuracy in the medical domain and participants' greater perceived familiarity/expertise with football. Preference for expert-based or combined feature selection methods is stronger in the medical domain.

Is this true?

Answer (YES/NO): NO